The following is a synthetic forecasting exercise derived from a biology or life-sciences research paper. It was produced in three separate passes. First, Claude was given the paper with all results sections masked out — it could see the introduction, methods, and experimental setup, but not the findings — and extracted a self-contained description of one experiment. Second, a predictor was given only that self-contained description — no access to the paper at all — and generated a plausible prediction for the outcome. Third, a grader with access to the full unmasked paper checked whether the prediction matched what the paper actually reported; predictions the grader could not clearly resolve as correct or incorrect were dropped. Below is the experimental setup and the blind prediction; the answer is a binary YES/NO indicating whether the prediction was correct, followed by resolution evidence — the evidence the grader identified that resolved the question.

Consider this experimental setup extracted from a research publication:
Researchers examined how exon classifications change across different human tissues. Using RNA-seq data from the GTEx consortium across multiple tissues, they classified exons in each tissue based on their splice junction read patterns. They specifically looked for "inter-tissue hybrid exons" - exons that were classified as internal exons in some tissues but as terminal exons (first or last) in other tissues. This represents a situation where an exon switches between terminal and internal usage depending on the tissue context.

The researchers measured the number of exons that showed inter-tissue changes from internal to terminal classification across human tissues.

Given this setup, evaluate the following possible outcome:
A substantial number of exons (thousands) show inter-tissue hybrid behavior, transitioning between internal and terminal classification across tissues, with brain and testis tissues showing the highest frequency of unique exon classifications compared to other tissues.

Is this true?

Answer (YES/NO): NO